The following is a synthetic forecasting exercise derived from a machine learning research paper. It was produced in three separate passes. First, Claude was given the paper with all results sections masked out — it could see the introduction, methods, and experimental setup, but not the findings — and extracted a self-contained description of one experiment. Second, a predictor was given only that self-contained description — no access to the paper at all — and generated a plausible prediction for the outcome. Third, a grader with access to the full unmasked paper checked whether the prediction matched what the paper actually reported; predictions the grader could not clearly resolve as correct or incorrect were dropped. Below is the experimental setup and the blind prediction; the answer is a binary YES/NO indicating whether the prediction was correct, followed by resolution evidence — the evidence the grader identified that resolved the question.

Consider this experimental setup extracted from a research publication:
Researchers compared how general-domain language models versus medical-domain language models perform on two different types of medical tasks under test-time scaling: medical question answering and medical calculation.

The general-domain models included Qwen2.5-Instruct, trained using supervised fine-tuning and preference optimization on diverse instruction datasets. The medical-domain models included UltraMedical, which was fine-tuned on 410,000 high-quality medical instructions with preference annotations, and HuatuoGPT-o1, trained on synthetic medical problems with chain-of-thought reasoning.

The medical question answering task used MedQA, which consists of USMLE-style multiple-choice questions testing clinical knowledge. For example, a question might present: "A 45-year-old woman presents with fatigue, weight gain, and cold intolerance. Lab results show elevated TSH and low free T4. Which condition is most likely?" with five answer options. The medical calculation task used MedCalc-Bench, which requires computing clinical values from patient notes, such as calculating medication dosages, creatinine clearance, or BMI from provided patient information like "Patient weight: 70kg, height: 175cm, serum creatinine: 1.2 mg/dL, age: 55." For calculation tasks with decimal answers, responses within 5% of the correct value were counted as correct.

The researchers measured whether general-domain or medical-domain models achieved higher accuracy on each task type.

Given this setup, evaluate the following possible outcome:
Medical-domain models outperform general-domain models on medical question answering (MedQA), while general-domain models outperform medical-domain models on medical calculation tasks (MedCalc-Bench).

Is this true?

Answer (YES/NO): YES